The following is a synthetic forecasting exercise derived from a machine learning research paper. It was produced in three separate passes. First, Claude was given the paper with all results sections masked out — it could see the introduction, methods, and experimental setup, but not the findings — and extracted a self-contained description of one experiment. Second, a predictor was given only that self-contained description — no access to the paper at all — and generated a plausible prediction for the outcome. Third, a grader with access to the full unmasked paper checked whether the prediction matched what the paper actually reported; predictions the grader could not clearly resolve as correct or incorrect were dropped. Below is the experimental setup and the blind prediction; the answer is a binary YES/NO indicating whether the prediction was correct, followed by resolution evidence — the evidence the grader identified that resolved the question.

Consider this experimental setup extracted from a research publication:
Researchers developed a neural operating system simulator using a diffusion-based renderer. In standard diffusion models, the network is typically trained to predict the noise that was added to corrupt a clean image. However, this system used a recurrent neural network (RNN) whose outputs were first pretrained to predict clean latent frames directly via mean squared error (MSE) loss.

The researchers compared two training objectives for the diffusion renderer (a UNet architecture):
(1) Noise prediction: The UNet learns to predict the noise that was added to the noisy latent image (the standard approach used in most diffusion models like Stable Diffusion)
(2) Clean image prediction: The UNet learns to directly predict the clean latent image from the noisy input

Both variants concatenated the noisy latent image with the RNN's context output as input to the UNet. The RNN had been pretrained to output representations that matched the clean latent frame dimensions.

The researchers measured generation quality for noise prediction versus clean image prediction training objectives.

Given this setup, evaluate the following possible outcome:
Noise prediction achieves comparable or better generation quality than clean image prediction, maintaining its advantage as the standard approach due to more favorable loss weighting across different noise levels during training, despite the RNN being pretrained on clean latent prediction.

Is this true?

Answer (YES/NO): NO